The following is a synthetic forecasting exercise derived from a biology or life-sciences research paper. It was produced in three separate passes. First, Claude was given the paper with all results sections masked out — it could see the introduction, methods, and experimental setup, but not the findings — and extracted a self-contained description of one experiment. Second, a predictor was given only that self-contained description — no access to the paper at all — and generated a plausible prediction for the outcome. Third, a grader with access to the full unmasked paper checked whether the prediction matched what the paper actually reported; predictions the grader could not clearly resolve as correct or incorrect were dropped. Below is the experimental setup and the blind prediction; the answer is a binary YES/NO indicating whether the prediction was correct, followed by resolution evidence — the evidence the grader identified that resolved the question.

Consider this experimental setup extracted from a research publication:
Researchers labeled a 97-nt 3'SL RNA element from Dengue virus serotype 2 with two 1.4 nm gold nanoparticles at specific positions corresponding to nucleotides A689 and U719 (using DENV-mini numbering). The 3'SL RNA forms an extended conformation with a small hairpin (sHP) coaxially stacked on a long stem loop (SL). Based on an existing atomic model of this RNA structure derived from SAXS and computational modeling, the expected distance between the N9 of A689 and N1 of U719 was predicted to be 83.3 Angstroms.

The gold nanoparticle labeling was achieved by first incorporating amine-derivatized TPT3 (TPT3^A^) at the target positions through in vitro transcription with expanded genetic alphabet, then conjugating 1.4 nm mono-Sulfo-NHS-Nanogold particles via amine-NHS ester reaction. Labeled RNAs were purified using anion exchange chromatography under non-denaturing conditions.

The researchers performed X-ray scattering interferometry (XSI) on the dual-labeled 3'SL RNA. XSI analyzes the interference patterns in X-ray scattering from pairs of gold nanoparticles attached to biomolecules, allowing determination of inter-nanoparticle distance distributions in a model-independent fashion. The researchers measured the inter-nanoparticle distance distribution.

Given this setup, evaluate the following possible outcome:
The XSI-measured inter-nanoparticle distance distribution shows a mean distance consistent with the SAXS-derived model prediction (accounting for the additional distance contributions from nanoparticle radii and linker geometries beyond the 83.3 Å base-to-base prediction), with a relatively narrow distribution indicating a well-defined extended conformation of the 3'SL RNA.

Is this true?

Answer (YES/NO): YES